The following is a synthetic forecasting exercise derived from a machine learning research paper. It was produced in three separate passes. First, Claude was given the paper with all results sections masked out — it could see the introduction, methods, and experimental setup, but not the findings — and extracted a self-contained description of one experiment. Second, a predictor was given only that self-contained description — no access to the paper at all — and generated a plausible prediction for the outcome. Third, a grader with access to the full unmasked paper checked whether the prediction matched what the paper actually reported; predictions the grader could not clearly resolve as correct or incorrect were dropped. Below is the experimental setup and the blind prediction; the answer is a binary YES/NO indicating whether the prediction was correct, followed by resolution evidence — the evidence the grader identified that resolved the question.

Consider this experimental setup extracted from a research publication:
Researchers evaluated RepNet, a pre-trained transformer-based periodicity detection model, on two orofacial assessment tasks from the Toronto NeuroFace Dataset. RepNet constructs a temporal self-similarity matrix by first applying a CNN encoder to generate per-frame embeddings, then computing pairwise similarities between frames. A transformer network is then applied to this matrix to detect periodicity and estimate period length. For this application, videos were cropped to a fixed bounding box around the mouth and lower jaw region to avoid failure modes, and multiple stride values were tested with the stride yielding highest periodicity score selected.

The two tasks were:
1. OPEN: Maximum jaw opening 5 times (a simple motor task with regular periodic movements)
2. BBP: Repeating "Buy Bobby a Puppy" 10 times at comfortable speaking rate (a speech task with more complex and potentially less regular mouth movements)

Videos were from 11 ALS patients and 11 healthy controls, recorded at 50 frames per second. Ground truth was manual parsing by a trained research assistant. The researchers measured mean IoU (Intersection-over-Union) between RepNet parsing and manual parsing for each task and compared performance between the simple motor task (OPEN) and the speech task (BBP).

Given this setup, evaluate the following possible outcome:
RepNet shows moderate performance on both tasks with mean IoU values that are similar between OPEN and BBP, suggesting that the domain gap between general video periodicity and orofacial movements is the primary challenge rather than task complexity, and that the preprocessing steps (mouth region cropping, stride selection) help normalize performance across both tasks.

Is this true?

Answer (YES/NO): NO